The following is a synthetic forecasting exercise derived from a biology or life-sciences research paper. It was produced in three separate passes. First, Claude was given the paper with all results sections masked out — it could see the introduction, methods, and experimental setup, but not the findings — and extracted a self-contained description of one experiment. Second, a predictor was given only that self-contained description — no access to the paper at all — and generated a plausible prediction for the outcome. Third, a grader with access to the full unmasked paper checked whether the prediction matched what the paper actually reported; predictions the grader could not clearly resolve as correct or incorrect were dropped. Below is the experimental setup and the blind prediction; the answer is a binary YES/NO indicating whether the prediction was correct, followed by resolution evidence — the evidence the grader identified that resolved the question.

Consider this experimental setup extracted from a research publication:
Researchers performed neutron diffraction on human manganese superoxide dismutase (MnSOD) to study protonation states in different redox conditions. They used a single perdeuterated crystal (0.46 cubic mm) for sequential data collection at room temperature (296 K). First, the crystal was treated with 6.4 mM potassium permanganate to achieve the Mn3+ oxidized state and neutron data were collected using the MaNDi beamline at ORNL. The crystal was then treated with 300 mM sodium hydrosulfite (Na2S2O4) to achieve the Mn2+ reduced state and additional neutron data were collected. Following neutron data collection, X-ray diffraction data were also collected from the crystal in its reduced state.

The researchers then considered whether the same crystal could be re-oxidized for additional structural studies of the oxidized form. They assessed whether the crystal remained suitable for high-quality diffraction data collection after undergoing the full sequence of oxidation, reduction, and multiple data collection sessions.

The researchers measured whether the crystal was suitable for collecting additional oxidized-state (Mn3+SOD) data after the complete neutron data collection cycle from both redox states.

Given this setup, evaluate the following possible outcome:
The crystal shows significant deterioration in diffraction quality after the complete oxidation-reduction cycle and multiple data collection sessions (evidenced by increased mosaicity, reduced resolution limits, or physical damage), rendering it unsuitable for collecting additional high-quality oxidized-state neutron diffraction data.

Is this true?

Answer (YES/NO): YES